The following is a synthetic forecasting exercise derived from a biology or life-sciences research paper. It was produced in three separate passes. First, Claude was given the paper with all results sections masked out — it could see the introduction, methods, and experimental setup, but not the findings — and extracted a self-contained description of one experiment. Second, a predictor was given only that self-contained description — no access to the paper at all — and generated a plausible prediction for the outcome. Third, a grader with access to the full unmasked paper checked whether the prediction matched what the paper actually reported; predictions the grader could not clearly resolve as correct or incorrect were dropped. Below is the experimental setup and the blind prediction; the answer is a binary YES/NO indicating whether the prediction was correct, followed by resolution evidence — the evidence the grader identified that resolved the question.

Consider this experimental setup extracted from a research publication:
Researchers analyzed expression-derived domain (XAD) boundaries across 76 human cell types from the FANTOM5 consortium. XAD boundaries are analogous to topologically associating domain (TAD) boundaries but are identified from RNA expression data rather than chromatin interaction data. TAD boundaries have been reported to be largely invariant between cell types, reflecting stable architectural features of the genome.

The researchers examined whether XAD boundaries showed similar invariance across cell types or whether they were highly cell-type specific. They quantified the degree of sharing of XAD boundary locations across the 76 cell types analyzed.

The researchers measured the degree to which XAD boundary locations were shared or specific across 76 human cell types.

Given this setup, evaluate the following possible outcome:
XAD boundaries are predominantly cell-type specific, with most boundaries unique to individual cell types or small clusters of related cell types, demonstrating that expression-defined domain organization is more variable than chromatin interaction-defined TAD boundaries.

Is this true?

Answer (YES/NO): NO